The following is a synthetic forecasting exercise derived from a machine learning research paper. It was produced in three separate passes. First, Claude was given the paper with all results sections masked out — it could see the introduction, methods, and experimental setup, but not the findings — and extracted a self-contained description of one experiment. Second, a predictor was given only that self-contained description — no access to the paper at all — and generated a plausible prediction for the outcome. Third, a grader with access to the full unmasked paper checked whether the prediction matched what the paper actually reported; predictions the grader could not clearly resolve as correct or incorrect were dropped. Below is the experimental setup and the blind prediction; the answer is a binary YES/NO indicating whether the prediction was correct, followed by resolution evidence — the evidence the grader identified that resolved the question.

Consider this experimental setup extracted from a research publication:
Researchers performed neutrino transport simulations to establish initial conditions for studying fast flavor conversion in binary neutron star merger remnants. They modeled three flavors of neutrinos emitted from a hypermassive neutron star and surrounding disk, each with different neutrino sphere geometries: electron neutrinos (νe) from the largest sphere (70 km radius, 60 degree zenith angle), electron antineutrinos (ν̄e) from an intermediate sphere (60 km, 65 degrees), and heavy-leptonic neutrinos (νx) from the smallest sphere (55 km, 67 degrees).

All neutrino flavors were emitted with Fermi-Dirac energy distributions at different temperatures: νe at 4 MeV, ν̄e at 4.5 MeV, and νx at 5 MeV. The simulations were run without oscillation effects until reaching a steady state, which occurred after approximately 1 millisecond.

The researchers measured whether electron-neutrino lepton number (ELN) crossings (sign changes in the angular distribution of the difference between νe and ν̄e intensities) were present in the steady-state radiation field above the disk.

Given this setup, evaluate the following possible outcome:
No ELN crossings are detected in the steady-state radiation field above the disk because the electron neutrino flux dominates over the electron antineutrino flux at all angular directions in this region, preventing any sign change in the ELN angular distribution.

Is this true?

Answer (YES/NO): NO